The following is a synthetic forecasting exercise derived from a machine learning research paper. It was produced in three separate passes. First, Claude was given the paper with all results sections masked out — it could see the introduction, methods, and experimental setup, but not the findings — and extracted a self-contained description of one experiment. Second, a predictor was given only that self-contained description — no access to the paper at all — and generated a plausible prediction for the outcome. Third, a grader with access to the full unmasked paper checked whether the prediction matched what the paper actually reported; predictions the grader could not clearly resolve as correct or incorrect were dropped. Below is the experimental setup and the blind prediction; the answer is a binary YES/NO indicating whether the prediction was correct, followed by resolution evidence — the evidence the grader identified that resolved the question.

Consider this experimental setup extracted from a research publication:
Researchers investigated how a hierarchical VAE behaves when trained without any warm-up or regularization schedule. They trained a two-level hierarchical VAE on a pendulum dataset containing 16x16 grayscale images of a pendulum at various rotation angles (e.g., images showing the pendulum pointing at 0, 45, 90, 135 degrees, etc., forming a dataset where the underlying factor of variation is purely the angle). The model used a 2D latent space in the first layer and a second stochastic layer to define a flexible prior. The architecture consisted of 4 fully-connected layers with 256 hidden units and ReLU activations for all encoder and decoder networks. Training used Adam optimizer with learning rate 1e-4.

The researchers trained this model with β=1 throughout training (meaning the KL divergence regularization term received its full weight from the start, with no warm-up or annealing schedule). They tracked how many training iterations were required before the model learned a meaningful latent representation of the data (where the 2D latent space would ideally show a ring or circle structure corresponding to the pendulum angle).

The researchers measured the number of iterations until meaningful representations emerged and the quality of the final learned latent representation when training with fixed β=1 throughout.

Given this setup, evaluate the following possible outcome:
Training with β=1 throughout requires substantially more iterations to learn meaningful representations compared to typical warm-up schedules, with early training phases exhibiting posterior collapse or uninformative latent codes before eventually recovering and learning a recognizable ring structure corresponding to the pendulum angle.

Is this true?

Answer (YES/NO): NO